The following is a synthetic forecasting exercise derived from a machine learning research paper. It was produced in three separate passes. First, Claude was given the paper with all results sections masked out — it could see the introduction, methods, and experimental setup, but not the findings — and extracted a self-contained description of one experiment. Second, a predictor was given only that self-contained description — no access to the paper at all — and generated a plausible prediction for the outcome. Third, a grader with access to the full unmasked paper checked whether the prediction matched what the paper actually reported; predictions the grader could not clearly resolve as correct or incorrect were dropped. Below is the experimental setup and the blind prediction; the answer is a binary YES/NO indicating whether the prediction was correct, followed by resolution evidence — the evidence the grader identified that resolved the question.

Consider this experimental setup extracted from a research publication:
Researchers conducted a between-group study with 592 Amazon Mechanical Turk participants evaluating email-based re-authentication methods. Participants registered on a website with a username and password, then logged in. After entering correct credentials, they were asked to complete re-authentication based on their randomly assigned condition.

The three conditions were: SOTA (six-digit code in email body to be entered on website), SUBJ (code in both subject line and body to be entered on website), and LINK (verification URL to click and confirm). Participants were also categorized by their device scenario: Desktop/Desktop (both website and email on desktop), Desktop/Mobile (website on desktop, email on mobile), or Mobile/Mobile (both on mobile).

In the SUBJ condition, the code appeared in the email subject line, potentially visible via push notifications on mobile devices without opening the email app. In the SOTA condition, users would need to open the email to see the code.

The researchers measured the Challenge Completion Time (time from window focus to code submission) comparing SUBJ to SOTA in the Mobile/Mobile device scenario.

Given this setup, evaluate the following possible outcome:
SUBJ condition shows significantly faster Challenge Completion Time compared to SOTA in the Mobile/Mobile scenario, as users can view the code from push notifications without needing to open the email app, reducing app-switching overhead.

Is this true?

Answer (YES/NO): NO